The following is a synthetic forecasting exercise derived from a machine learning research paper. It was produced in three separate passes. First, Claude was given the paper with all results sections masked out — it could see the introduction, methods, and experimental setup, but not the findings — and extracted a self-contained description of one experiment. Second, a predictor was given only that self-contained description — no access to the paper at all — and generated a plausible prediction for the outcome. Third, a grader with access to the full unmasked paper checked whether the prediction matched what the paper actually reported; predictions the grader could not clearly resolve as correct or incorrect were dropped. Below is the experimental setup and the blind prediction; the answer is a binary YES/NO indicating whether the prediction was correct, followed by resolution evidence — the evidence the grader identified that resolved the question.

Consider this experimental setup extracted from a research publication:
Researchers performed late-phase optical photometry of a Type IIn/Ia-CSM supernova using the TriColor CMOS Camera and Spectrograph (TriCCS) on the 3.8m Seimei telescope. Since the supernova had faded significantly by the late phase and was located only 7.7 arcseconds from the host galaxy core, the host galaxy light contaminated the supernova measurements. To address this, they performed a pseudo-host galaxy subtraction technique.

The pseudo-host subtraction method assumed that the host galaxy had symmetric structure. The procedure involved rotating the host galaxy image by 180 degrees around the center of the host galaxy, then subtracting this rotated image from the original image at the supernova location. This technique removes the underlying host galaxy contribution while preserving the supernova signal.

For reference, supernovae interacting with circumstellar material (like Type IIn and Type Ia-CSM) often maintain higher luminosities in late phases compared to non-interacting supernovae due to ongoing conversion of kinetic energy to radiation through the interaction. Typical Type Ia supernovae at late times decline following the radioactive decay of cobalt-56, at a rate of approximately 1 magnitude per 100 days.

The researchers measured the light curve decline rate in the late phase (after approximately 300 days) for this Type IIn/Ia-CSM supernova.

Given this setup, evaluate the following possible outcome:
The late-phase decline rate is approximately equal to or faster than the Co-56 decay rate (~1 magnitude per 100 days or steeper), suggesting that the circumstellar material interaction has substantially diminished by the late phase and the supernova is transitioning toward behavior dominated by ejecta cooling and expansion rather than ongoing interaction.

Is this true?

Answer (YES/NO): YES